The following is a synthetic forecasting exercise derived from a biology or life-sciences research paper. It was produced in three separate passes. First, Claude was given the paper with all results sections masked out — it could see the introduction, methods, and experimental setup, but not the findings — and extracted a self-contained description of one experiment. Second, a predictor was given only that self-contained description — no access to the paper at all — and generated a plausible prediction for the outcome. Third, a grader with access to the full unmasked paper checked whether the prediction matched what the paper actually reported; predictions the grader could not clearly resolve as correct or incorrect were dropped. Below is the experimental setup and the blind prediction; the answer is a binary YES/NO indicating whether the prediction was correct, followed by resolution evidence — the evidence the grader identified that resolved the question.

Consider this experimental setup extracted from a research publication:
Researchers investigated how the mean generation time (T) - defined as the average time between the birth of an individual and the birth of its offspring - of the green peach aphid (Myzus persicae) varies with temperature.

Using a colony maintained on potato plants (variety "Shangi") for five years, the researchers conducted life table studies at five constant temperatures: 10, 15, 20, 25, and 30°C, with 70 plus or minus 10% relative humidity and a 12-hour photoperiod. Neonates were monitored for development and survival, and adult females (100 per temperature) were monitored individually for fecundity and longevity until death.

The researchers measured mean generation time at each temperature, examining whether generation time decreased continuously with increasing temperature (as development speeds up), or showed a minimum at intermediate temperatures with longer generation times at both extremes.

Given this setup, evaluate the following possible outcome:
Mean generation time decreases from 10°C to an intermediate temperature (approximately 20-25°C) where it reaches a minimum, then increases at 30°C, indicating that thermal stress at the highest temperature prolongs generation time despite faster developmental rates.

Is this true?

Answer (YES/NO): NO